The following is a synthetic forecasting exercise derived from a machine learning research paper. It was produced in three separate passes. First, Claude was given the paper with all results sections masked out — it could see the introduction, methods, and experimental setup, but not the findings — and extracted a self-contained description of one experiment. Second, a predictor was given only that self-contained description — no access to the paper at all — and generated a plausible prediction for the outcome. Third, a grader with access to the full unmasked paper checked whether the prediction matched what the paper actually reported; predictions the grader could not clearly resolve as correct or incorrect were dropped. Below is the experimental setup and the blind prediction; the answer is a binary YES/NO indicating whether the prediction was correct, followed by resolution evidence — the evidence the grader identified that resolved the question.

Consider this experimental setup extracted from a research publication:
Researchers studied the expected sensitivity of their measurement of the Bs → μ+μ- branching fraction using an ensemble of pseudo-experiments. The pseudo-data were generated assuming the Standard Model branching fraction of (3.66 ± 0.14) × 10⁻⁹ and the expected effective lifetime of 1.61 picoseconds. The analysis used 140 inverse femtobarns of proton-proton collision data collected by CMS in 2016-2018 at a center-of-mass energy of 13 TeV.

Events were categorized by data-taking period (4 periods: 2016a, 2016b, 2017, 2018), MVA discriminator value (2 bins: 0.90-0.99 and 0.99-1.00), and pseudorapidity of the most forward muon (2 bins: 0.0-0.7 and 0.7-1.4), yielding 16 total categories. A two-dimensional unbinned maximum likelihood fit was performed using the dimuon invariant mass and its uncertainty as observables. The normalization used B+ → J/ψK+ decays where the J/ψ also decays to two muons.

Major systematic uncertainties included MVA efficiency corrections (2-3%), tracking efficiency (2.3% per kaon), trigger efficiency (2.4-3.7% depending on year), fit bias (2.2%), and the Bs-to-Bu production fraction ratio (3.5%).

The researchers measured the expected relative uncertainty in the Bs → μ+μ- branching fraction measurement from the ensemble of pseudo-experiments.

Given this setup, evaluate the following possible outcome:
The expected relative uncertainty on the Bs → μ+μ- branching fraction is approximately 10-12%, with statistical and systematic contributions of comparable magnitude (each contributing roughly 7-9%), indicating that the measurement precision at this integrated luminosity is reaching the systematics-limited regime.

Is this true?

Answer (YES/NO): NO